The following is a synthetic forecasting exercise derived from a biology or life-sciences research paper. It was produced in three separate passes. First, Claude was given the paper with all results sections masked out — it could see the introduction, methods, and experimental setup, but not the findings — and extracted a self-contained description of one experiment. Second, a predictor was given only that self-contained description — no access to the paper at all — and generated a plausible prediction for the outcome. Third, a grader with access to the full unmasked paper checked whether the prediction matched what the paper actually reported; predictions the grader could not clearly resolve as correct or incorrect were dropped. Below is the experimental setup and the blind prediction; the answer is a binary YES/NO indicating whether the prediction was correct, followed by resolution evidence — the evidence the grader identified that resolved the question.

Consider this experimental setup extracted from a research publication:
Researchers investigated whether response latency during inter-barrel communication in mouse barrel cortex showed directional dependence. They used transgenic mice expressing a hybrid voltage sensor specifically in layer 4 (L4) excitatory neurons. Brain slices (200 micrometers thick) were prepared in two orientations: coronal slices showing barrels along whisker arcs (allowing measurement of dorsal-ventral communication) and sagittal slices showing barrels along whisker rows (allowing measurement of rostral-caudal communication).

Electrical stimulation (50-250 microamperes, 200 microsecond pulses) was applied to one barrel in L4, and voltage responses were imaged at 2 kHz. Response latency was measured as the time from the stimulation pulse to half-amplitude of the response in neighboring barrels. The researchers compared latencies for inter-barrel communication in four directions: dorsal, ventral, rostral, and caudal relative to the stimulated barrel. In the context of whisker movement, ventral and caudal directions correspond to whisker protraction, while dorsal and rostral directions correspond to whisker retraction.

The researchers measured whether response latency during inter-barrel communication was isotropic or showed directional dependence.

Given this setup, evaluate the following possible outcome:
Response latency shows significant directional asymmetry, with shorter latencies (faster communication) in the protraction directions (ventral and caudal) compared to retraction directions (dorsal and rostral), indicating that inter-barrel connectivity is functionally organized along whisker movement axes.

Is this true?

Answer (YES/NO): NO